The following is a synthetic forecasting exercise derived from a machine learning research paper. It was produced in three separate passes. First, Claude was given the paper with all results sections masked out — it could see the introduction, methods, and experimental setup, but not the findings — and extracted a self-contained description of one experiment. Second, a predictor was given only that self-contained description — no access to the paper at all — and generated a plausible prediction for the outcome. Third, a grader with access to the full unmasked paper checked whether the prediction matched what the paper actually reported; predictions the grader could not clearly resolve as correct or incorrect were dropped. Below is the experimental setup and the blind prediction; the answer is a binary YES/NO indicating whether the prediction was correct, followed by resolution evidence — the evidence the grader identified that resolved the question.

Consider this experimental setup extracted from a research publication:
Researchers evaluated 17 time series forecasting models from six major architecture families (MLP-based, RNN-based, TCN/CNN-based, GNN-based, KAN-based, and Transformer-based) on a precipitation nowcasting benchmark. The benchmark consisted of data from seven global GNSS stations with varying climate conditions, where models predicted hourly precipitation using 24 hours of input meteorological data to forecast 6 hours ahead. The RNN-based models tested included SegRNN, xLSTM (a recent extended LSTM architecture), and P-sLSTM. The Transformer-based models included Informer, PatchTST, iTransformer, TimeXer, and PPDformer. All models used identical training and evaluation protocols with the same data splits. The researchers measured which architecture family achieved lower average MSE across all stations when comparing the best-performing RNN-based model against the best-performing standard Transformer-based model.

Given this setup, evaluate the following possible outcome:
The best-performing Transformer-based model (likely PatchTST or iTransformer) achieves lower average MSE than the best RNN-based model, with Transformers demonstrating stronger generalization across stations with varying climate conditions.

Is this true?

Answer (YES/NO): NO